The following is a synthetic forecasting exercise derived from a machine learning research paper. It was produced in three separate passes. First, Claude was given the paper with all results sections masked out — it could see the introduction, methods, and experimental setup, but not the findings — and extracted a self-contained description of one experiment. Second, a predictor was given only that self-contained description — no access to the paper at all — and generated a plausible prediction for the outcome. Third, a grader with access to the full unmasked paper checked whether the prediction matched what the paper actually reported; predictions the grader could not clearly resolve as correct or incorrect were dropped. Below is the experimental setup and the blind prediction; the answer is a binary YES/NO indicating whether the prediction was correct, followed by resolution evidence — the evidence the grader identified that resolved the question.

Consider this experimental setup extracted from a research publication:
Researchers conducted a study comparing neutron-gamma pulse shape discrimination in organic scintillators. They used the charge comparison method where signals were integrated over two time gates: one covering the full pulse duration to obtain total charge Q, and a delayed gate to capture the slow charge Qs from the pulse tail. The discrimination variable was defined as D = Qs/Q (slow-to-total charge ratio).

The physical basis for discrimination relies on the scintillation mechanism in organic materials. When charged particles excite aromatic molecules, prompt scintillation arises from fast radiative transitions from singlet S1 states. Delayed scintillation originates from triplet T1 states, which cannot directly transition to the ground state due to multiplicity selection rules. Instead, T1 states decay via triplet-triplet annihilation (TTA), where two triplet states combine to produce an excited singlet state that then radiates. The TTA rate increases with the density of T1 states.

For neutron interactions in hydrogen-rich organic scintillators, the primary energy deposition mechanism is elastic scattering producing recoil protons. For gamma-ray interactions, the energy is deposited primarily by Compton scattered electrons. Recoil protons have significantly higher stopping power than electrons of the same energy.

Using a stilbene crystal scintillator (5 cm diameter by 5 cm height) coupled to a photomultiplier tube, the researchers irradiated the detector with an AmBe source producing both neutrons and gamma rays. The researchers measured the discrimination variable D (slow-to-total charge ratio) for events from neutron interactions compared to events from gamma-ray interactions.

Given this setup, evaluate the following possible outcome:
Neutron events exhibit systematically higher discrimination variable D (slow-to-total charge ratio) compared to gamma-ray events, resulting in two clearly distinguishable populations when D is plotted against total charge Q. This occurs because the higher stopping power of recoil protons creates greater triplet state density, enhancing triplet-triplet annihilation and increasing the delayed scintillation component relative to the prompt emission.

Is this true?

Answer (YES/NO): YES